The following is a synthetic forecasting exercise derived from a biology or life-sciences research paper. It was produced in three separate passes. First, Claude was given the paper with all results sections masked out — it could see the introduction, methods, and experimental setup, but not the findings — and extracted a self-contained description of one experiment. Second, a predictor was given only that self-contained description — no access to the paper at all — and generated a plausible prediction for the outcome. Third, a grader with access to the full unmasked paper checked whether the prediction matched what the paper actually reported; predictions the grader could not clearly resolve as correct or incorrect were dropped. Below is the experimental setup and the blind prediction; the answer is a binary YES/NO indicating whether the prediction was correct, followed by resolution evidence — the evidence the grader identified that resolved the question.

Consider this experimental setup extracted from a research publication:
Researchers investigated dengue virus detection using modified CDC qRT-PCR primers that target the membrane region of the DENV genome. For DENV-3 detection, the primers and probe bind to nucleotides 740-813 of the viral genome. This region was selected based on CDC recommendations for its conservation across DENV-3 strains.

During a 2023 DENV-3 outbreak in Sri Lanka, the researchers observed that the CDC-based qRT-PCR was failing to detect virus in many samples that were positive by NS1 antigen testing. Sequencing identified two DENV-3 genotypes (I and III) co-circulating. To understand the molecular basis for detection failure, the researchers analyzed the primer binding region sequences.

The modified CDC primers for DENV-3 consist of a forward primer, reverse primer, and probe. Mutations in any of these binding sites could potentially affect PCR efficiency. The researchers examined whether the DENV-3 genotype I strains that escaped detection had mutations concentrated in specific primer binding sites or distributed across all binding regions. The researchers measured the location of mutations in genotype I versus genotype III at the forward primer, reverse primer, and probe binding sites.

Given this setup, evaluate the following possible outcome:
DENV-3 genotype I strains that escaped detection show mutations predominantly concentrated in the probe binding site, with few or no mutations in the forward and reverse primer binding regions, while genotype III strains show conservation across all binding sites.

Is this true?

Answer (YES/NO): NO